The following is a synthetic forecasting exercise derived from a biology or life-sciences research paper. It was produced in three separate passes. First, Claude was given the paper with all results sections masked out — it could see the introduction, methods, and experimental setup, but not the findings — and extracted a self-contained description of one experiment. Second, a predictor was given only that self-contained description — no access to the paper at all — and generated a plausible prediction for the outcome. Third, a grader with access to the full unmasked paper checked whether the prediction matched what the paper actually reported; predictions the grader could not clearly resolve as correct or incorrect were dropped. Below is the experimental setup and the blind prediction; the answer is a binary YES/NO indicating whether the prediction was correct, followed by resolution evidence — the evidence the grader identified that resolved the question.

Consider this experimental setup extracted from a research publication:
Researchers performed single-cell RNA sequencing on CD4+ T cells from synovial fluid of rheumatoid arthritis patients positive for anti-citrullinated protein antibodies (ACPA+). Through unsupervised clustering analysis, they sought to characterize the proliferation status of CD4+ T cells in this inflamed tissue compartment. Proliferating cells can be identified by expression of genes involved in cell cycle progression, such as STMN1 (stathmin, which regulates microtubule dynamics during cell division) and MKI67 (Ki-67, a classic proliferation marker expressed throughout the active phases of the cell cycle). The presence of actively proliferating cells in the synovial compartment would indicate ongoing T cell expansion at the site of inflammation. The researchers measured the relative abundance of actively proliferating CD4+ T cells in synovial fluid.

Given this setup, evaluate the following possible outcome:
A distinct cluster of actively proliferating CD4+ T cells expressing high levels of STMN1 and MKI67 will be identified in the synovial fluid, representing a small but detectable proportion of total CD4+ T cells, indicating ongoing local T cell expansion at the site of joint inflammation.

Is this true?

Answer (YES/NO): YES